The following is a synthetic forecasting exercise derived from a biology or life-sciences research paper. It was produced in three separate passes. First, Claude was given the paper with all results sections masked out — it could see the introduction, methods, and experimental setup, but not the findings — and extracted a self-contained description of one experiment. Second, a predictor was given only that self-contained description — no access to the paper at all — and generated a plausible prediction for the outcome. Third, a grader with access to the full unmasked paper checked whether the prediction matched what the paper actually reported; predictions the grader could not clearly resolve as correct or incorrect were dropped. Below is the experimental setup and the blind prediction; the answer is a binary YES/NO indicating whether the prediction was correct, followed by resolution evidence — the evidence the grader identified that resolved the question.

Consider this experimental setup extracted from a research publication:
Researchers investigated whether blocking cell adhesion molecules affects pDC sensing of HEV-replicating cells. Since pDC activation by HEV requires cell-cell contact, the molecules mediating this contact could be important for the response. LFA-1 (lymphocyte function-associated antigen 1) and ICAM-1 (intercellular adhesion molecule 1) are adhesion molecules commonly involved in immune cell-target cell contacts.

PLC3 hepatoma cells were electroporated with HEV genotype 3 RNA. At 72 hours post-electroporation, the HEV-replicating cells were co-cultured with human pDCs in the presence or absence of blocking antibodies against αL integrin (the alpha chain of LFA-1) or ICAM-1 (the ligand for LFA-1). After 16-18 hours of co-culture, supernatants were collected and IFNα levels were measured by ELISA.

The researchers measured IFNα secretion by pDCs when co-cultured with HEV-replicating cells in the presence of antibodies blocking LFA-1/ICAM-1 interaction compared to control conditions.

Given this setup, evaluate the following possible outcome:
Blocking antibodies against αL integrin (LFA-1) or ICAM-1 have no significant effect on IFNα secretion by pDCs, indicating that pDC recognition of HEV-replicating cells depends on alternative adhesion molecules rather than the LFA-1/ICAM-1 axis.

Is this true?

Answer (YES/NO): NO